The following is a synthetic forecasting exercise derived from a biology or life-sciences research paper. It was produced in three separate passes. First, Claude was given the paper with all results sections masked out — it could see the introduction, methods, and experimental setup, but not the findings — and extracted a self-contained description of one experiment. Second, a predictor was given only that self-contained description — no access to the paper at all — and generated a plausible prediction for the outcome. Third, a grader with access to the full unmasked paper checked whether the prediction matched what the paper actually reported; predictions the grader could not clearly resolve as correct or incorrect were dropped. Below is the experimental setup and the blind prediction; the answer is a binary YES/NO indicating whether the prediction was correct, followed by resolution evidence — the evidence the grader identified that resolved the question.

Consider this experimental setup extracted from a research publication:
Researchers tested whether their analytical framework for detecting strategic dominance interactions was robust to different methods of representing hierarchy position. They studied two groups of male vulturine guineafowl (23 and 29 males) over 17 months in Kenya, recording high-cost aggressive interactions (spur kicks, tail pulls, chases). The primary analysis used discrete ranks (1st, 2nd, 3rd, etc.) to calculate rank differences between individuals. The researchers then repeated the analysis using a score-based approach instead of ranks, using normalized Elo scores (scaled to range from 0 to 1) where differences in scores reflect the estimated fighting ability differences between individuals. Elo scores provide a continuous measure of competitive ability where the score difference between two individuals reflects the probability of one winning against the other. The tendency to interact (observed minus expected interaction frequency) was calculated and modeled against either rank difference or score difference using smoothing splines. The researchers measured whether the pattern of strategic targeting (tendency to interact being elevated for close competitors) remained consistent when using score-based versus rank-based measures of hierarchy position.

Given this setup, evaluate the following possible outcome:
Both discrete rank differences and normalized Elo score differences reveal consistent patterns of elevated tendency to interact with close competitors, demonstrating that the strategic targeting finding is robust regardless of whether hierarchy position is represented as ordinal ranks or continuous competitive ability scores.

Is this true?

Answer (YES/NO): YES